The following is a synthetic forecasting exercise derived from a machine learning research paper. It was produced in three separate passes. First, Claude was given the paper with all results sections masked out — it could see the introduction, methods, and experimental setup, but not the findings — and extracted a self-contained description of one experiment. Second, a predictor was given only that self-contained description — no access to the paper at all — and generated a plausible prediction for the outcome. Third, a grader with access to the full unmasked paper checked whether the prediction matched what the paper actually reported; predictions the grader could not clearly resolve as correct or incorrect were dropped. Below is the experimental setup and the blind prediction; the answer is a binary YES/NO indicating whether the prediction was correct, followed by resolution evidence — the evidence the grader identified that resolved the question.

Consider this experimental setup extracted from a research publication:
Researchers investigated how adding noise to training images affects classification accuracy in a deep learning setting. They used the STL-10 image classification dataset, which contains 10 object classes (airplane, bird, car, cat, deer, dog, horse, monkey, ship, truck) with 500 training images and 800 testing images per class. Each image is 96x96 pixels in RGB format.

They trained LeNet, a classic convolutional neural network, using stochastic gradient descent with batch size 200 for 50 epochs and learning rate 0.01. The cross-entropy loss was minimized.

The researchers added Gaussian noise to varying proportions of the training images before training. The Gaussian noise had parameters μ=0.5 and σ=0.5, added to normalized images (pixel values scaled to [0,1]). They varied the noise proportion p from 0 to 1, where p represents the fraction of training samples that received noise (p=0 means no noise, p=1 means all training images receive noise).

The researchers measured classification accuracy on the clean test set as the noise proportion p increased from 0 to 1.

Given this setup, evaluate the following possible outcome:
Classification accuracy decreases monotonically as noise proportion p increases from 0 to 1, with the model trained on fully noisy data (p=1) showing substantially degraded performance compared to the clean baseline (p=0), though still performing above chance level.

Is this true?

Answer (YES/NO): NO